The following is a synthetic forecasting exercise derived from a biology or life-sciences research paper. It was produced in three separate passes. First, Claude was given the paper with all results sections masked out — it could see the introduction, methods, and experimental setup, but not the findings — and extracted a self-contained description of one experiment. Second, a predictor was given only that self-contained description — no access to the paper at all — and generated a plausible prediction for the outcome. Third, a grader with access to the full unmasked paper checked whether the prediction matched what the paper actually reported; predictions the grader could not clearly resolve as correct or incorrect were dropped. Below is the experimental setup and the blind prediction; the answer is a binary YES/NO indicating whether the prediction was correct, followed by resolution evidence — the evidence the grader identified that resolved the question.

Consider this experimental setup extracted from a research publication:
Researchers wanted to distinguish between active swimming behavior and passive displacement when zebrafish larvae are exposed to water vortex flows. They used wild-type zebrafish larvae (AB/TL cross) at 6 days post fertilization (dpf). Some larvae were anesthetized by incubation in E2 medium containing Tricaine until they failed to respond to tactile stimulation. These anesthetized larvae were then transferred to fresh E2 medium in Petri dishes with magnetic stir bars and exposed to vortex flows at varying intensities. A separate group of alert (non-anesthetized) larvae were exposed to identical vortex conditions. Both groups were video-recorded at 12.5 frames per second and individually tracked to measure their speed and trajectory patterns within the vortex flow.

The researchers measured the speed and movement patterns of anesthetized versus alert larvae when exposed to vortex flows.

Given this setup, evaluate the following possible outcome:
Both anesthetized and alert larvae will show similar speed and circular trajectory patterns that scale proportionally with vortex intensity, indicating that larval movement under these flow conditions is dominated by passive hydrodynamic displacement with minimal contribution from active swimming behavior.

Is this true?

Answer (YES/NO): NO